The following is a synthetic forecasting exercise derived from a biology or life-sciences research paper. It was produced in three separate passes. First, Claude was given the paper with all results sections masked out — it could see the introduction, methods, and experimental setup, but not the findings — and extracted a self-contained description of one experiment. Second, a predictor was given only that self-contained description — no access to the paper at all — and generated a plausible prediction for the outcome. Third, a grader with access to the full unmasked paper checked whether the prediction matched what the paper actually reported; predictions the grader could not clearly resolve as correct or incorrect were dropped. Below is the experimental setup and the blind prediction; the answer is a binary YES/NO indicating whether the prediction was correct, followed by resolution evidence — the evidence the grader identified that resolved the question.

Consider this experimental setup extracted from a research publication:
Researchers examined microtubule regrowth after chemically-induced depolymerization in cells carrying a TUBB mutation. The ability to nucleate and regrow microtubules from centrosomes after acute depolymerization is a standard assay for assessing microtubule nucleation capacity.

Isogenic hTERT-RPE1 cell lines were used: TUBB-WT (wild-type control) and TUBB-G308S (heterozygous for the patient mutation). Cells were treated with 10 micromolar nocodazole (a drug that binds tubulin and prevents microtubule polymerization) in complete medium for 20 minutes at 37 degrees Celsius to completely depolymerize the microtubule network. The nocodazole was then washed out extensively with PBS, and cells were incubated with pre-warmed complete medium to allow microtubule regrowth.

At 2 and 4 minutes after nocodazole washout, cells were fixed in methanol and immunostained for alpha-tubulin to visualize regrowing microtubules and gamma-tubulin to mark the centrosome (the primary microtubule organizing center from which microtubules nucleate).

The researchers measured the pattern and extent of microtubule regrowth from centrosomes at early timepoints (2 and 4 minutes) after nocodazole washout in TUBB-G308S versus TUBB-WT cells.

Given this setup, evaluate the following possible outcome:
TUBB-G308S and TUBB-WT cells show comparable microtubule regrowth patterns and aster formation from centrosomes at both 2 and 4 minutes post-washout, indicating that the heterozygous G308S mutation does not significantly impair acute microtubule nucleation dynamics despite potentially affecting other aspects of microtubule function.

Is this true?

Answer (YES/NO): NO